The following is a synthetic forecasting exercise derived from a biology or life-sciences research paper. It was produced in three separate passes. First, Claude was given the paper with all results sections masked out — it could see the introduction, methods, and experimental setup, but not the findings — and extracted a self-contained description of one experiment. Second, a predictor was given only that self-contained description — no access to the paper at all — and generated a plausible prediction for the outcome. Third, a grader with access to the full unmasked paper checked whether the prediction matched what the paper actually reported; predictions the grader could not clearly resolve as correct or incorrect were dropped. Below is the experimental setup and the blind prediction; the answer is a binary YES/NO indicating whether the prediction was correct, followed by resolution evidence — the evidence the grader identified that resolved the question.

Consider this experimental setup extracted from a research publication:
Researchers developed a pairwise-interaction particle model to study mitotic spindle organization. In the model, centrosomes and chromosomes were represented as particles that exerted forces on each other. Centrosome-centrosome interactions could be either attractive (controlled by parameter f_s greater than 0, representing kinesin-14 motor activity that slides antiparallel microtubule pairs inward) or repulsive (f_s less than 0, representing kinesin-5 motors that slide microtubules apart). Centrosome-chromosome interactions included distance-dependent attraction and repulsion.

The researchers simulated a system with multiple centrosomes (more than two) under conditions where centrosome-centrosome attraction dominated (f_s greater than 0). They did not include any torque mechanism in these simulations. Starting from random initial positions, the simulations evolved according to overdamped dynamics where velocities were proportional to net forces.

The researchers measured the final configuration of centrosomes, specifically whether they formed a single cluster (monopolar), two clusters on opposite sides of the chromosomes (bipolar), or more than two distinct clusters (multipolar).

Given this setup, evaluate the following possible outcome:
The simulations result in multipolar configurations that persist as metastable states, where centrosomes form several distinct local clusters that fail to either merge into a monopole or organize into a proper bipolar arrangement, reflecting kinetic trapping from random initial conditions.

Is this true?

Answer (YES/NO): NO